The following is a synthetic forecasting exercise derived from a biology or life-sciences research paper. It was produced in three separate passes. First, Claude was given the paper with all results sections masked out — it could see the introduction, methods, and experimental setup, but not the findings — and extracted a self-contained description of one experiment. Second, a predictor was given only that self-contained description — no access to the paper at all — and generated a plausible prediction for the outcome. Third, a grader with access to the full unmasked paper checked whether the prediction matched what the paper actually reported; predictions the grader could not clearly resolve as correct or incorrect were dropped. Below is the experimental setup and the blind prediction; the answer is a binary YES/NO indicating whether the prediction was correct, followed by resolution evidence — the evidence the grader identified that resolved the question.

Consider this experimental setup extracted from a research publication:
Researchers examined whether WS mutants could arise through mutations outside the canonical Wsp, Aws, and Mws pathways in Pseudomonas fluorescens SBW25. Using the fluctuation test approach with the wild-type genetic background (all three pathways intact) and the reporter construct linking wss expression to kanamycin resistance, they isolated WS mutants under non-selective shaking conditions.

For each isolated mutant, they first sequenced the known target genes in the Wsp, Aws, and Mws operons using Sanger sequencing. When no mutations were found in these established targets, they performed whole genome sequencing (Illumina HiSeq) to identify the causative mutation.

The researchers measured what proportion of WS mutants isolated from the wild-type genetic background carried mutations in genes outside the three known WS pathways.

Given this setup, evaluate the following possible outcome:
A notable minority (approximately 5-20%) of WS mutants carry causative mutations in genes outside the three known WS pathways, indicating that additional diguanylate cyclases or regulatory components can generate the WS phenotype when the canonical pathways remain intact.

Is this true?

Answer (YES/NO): NO